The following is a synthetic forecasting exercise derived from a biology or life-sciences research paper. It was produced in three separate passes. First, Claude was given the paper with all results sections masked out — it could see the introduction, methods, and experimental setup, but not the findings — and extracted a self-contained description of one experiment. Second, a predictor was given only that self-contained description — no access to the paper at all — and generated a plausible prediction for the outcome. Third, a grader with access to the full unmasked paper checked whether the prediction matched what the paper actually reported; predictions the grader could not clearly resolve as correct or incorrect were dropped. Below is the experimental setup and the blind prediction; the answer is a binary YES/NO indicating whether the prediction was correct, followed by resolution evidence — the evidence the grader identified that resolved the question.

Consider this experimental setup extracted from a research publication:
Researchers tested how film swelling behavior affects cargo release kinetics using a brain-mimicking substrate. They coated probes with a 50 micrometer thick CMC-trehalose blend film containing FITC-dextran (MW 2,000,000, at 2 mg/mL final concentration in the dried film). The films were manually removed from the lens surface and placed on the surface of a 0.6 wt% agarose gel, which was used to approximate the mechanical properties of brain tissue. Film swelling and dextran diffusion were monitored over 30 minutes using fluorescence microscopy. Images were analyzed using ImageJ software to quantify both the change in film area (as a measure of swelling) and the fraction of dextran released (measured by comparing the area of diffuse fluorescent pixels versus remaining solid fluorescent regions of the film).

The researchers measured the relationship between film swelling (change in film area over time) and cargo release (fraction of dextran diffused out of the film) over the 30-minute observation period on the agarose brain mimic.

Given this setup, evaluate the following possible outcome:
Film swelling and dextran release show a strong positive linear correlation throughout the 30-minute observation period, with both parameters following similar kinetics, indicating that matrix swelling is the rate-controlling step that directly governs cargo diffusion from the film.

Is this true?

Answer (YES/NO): NO